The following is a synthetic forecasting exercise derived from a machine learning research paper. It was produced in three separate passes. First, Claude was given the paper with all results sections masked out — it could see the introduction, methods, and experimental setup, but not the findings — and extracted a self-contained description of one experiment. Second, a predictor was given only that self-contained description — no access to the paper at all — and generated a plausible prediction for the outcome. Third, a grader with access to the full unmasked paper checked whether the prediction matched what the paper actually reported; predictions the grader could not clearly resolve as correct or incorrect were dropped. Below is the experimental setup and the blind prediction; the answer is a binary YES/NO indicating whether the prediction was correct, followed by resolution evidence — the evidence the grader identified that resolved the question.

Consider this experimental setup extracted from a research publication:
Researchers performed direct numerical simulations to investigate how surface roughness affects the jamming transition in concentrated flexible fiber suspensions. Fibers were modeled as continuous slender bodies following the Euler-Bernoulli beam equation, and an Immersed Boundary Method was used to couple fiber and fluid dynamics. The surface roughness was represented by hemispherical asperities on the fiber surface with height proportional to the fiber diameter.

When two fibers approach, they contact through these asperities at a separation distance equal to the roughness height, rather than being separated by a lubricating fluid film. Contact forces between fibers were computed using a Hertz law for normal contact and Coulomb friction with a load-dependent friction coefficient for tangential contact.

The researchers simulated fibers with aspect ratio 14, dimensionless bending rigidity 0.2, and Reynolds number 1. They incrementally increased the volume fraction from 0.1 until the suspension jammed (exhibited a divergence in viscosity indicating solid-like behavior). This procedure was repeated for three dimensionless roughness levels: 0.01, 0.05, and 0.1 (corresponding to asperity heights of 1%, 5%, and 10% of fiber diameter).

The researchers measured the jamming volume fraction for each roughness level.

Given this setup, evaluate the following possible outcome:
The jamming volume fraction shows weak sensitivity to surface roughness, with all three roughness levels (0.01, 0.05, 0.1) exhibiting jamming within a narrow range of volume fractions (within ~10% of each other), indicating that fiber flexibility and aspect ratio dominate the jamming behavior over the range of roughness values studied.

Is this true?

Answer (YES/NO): NO